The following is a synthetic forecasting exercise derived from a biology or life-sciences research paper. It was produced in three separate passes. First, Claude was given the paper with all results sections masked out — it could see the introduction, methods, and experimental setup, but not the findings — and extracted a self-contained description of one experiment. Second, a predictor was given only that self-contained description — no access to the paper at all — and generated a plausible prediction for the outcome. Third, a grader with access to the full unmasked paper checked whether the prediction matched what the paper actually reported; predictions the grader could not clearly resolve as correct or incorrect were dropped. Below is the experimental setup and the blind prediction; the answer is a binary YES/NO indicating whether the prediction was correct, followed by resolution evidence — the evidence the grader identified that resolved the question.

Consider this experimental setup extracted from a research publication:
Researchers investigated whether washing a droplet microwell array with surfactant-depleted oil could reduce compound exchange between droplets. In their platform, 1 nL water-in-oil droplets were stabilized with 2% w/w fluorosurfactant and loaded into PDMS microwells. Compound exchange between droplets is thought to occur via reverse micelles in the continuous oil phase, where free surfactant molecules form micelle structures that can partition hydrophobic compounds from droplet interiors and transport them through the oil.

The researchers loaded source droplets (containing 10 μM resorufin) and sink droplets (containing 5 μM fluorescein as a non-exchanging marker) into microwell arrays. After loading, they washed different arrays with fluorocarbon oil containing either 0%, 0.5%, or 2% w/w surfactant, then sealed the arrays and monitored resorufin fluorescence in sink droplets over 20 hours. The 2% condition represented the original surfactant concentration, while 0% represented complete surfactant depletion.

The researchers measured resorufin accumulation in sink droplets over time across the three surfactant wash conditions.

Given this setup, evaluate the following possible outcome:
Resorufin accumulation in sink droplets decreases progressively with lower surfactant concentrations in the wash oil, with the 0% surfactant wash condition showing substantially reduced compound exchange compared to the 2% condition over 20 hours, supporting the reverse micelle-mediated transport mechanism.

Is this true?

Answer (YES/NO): YES